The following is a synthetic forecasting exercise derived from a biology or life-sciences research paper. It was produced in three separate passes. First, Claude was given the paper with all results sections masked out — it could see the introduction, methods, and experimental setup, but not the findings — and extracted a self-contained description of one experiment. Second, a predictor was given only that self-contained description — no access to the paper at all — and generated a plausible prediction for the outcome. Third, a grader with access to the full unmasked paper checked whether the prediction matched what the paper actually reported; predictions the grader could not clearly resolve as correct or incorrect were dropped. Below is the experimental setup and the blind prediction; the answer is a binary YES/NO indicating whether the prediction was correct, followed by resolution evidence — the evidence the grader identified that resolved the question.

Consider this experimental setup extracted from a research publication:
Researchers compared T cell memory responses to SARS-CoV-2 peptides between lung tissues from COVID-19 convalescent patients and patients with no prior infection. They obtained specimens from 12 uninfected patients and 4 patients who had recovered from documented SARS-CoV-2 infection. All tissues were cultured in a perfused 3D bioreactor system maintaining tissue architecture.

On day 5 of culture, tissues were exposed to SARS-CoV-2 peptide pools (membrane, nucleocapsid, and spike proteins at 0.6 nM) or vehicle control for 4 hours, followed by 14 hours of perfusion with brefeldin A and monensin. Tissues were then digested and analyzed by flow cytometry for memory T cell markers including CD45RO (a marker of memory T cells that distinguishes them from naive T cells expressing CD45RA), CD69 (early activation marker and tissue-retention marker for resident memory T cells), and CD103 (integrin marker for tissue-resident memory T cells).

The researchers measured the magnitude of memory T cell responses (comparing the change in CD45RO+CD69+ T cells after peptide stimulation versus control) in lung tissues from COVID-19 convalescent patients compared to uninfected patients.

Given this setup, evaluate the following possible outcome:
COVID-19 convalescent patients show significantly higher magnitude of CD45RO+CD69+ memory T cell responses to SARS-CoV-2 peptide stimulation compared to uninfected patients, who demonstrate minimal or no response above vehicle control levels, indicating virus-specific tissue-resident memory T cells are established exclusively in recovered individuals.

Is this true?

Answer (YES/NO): NO